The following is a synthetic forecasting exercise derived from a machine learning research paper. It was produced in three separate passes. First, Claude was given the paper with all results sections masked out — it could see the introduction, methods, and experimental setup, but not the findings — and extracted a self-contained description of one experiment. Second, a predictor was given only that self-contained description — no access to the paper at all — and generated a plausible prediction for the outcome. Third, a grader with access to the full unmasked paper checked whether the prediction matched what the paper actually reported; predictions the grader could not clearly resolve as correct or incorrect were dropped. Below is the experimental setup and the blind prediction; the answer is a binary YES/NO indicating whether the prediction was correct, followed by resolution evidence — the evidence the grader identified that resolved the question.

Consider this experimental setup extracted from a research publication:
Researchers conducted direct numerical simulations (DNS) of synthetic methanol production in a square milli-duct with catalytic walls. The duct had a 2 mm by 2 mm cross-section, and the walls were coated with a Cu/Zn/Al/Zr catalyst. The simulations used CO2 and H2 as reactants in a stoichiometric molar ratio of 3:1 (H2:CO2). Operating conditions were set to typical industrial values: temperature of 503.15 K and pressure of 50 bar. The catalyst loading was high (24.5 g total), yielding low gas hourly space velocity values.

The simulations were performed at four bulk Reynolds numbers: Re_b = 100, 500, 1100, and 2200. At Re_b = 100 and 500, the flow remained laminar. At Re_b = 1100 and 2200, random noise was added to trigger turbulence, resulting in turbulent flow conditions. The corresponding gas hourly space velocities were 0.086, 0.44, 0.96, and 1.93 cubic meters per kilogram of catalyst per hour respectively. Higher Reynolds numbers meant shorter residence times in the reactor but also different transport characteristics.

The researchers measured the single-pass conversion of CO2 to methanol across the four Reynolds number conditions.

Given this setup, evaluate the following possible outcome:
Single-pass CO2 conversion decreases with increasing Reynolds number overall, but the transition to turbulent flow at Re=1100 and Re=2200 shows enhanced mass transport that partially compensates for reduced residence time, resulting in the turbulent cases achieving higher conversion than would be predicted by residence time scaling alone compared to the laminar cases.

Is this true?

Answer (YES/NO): NO